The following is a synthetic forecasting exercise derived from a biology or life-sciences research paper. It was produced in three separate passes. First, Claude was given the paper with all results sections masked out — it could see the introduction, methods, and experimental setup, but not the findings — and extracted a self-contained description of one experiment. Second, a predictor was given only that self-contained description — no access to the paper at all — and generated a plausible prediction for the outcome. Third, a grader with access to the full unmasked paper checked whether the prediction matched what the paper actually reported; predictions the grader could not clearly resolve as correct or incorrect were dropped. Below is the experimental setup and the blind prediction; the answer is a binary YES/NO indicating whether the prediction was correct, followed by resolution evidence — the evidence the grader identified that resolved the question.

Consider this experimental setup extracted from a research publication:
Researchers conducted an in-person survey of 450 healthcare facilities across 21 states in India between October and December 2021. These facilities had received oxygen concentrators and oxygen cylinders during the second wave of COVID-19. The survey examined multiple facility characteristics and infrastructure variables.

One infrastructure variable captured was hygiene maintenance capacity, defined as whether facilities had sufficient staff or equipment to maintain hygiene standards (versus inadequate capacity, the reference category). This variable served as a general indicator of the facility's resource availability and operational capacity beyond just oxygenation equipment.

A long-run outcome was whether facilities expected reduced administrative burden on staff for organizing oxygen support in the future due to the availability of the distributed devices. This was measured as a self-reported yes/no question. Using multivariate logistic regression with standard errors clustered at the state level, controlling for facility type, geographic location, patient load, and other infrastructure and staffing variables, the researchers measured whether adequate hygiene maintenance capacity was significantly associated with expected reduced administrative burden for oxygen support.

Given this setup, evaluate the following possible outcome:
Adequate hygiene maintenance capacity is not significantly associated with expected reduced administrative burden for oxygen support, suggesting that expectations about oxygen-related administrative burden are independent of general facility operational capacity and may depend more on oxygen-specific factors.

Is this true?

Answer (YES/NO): YES